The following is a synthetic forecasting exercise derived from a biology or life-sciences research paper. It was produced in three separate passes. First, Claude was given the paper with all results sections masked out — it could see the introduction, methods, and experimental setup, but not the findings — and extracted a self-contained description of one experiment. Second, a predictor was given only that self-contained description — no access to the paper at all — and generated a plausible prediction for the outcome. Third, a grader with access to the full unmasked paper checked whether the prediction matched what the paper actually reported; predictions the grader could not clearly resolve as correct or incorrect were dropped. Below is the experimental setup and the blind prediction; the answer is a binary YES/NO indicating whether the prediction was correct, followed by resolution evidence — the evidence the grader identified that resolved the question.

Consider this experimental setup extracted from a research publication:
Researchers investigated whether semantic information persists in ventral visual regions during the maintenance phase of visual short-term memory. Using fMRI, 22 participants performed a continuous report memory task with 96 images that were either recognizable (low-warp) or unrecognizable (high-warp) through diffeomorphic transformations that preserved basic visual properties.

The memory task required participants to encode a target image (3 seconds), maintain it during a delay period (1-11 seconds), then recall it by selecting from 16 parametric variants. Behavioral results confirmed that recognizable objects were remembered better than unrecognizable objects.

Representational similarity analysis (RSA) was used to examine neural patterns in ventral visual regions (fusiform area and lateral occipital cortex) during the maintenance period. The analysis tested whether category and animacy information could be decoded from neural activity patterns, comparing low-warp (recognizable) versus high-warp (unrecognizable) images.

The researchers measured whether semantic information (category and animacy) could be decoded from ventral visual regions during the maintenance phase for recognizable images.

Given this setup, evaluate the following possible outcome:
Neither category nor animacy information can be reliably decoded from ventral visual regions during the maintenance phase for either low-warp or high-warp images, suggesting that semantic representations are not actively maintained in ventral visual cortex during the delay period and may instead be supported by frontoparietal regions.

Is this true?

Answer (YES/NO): YES